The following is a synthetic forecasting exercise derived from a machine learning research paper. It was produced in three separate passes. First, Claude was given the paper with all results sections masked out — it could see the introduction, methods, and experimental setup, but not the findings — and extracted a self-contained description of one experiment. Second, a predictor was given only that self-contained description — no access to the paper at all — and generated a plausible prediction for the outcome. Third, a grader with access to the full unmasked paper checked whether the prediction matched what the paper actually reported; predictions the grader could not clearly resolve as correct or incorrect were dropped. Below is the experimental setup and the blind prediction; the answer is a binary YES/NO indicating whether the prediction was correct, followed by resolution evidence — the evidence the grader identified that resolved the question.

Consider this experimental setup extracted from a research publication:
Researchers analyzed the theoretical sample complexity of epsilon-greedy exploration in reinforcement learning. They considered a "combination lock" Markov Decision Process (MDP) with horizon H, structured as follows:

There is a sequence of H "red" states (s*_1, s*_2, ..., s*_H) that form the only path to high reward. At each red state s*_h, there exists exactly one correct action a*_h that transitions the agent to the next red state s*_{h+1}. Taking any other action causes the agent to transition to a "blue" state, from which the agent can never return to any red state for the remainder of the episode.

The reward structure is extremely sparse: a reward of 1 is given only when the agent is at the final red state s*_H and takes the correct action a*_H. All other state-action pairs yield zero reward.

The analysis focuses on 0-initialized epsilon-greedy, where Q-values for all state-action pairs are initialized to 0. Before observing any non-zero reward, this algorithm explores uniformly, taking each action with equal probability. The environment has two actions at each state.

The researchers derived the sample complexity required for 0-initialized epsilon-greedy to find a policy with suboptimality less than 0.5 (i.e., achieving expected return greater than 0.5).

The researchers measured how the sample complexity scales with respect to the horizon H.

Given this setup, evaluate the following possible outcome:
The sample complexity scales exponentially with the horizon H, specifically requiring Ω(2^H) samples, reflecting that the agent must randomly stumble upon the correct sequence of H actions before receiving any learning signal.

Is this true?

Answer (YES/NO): YES